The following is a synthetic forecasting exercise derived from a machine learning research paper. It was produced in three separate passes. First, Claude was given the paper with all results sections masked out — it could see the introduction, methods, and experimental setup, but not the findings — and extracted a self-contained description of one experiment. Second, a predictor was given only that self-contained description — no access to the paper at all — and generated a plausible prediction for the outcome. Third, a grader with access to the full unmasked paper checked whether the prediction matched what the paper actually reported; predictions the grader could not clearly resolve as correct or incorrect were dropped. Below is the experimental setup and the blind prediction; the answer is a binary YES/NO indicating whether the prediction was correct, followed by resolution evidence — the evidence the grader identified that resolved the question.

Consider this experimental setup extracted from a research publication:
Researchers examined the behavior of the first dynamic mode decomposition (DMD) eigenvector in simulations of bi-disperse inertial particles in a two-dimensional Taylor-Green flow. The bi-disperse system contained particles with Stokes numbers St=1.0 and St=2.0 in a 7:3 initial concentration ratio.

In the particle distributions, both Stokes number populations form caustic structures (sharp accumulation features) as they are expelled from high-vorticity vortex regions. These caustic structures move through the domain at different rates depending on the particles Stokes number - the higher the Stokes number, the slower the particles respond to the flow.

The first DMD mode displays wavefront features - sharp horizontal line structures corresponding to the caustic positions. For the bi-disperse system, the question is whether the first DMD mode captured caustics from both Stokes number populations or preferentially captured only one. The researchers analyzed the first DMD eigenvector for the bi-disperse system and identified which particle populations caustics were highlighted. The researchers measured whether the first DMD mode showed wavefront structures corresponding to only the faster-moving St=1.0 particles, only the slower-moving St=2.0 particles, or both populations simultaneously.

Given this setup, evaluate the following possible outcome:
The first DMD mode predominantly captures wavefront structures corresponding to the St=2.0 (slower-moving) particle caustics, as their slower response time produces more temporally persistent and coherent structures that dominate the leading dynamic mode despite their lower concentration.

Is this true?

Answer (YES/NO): NO